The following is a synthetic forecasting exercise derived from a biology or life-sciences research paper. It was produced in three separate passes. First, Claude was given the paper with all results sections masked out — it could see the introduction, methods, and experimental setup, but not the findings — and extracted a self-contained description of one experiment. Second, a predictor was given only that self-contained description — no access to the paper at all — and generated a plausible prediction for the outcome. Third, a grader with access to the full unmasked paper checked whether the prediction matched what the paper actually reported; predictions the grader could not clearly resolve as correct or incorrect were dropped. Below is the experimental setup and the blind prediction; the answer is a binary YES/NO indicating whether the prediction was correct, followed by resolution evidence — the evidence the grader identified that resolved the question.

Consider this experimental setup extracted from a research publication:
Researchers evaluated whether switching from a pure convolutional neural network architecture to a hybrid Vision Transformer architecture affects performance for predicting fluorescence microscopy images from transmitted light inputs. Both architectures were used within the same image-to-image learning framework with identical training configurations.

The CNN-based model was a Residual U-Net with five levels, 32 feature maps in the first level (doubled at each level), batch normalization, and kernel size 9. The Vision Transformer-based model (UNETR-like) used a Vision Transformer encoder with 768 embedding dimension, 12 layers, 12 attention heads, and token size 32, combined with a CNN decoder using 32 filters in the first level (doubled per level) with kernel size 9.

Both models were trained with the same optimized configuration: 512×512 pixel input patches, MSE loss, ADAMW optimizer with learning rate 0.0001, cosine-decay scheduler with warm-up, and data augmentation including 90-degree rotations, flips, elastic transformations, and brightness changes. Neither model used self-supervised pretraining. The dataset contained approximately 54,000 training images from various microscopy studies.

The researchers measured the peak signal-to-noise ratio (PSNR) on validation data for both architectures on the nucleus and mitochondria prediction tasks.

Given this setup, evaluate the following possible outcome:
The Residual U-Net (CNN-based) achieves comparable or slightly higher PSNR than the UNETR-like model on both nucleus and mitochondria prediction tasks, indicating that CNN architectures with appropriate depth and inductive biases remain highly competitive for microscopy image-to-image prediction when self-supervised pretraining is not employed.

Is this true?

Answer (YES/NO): NO